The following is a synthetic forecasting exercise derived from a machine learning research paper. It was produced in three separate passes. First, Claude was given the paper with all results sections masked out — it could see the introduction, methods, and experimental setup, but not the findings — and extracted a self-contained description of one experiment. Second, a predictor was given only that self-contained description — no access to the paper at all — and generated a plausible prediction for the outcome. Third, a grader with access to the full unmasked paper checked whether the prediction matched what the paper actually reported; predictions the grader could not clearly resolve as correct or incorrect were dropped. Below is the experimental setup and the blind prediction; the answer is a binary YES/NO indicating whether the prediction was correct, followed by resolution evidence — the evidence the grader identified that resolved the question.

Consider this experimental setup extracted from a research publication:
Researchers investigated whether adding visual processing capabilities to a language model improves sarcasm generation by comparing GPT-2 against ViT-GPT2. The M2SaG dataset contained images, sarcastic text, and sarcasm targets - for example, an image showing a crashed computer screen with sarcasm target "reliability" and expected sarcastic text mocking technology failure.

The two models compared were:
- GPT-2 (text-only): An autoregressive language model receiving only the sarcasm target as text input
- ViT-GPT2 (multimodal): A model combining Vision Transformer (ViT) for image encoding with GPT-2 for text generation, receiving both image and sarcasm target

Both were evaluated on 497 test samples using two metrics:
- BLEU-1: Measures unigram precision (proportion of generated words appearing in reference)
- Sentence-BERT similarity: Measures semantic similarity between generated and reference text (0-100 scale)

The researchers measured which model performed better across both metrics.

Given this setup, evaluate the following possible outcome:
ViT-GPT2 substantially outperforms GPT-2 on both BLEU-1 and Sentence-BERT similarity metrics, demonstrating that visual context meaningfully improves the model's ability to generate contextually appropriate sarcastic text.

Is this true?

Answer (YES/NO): NO